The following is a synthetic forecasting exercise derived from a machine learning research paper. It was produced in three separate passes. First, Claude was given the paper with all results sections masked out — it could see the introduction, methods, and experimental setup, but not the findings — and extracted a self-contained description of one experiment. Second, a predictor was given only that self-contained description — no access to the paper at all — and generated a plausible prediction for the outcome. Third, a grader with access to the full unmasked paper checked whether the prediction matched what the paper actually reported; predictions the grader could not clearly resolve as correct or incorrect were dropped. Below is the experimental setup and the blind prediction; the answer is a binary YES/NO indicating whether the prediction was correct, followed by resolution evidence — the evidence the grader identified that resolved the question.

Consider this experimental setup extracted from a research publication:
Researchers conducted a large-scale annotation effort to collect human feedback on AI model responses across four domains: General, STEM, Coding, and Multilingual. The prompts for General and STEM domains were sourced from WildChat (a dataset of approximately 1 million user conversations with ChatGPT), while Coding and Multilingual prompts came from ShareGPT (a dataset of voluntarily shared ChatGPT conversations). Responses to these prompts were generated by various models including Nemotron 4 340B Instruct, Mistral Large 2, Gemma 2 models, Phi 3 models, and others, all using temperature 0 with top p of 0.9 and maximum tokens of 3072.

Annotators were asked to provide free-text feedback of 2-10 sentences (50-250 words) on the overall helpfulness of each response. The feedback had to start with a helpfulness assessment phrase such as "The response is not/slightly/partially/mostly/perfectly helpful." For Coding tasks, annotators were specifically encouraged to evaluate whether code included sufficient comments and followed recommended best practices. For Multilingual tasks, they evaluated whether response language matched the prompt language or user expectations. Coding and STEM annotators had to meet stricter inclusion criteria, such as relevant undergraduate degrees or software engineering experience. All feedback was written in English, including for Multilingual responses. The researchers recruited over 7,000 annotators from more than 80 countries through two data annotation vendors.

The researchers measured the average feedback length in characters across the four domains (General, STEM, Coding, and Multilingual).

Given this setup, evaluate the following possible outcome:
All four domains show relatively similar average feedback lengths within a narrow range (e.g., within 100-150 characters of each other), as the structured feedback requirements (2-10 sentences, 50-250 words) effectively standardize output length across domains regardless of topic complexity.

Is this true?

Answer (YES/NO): NO